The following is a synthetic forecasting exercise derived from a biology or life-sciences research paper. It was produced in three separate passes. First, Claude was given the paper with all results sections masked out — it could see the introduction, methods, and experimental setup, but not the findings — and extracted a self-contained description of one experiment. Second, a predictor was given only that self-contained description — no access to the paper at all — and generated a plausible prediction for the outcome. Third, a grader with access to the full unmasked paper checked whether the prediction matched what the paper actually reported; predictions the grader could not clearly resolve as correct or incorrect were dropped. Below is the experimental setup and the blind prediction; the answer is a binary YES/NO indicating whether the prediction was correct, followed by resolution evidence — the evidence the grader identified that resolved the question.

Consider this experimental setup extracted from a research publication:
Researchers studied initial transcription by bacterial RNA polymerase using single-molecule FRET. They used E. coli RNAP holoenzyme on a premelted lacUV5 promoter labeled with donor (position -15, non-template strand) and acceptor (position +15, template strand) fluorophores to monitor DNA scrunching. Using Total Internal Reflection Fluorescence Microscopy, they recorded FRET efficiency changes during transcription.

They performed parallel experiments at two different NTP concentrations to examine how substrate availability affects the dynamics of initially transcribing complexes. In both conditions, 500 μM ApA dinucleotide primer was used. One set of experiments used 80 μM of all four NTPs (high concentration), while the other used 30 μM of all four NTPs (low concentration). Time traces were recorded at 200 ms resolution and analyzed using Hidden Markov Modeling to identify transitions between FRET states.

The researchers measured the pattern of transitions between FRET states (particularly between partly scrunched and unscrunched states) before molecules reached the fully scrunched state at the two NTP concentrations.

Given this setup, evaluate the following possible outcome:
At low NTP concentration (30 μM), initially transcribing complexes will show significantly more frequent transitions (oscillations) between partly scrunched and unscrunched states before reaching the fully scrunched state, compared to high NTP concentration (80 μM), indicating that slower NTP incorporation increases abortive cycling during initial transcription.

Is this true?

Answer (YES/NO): NO